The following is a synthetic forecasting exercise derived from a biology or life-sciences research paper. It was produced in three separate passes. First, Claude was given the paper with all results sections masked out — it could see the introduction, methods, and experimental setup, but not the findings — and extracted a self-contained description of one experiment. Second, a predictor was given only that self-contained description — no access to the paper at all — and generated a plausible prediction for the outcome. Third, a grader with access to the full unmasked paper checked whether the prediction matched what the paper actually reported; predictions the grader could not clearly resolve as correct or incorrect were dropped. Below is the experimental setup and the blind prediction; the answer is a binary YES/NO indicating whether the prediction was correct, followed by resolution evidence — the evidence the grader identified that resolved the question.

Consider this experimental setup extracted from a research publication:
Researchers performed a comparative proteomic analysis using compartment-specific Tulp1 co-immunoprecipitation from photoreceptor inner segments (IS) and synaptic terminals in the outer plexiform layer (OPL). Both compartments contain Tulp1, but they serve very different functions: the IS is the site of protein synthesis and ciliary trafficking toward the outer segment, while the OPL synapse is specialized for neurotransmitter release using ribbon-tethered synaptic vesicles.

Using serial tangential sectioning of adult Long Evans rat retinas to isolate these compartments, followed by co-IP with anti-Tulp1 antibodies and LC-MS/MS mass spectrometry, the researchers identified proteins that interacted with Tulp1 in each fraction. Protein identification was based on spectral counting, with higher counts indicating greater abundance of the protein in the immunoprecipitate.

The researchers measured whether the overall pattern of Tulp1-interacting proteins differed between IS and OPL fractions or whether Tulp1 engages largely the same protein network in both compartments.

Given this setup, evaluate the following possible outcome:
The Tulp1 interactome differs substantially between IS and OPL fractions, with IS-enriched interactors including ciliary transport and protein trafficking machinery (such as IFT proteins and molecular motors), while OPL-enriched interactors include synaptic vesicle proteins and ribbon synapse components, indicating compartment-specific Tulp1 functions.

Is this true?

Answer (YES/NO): YES